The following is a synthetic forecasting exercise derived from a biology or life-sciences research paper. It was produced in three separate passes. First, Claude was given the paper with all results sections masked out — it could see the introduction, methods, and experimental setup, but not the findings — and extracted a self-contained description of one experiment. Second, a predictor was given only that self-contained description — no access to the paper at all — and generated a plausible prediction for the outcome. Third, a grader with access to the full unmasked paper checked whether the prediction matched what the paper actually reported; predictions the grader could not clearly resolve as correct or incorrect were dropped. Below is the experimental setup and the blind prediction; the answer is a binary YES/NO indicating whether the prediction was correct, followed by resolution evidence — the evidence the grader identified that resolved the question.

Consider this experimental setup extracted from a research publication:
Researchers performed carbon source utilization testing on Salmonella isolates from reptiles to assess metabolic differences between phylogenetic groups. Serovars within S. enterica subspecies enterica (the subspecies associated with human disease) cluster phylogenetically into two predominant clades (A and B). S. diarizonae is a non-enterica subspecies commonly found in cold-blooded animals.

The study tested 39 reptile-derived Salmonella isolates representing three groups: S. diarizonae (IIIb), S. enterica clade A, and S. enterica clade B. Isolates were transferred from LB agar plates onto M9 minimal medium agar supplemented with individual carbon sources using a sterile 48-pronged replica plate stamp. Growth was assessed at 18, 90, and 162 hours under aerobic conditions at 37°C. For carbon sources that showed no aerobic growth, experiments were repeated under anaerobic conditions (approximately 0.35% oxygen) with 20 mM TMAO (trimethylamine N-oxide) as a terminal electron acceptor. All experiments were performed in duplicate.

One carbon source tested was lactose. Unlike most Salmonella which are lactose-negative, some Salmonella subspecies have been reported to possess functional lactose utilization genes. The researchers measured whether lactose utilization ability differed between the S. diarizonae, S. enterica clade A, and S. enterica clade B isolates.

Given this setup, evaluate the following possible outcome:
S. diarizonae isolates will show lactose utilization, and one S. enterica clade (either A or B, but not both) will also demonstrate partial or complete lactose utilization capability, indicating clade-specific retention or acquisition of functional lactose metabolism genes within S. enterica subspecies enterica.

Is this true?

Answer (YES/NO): NO